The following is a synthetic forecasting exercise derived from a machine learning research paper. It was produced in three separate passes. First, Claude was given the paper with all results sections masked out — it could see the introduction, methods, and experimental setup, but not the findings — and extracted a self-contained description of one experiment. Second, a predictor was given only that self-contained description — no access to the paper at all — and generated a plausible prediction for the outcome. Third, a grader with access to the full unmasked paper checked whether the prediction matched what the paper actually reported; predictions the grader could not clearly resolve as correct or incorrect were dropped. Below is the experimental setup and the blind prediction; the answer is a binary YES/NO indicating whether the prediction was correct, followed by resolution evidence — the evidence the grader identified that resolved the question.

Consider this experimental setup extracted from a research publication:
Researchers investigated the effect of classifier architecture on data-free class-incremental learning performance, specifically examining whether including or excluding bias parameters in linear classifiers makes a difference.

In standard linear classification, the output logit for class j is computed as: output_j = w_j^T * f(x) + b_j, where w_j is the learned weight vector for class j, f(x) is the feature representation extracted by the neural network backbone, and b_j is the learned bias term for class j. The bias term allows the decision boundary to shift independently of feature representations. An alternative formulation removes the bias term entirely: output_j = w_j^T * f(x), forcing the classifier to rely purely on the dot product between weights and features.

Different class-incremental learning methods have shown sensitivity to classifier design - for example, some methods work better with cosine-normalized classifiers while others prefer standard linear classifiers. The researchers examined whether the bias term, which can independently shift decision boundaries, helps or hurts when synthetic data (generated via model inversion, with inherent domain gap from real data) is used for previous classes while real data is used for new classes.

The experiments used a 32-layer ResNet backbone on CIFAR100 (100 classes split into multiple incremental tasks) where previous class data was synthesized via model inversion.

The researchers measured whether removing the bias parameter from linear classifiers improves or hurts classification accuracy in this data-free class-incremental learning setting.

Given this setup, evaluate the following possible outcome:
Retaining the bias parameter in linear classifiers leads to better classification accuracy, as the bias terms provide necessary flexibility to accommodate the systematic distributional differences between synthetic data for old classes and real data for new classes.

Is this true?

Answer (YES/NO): NO